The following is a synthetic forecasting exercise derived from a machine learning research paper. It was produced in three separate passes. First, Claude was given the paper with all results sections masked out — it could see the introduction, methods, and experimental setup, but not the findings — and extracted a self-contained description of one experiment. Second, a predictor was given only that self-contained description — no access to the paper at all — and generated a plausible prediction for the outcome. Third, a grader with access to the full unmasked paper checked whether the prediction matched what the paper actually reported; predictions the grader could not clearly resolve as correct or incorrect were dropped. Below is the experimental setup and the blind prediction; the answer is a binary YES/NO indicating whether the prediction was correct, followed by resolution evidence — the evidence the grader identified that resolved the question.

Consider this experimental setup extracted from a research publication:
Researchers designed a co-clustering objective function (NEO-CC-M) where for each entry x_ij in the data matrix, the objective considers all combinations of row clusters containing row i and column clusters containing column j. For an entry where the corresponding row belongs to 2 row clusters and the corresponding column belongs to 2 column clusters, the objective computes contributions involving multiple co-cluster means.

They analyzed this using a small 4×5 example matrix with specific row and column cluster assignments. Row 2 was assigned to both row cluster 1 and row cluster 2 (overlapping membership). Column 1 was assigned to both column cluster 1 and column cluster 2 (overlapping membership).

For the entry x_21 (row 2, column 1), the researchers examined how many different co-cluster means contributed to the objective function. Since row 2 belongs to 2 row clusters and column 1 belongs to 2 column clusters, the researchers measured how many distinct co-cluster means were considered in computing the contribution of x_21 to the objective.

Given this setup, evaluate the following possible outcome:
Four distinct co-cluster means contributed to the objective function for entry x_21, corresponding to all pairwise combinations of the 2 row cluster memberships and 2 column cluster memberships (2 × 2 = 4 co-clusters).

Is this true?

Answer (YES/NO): YES